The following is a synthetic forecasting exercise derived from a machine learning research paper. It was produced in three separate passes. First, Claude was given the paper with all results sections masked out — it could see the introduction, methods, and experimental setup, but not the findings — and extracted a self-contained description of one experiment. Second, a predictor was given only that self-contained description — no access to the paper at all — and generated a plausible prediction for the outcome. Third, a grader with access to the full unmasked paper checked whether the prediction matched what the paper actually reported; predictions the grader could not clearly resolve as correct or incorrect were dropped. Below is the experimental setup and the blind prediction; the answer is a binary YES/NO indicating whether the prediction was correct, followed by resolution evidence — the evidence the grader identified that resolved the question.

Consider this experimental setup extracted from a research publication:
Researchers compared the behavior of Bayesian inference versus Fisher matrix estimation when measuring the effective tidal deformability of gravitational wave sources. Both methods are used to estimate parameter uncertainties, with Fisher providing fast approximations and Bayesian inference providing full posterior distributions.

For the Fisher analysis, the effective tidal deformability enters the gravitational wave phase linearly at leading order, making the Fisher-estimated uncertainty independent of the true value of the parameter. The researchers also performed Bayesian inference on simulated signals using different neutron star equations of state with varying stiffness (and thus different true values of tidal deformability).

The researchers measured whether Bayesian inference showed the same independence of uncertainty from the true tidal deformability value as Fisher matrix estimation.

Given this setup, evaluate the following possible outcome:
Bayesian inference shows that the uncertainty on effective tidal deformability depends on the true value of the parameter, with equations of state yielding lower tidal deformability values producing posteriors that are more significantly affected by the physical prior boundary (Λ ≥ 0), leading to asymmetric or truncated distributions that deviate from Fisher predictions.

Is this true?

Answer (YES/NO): YES